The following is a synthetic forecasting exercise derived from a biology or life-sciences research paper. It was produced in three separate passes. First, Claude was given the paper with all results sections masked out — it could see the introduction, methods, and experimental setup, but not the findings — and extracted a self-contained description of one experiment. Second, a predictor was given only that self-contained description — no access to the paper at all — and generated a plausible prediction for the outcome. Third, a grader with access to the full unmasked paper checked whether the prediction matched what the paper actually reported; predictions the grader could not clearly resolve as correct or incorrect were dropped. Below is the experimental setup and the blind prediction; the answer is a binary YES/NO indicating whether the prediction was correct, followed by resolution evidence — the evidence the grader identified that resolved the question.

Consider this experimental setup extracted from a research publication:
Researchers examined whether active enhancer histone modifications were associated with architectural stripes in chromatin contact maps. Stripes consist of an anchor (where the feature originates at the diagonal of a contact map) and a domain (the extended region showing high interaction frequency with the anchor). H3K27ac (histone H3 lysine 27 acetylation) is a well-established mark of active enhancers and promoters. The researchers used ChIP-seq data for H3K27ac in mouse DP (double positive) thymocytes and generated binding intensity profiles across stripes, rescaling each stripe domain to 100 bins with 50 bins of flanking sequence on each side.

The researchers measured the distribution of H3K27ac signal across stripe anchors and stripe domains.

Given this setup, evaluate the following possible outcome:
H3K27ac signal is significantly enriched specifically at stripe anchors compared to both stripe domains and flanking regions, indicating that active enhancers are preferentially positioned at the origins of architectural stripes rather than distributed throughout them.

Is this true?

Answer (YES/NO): YES